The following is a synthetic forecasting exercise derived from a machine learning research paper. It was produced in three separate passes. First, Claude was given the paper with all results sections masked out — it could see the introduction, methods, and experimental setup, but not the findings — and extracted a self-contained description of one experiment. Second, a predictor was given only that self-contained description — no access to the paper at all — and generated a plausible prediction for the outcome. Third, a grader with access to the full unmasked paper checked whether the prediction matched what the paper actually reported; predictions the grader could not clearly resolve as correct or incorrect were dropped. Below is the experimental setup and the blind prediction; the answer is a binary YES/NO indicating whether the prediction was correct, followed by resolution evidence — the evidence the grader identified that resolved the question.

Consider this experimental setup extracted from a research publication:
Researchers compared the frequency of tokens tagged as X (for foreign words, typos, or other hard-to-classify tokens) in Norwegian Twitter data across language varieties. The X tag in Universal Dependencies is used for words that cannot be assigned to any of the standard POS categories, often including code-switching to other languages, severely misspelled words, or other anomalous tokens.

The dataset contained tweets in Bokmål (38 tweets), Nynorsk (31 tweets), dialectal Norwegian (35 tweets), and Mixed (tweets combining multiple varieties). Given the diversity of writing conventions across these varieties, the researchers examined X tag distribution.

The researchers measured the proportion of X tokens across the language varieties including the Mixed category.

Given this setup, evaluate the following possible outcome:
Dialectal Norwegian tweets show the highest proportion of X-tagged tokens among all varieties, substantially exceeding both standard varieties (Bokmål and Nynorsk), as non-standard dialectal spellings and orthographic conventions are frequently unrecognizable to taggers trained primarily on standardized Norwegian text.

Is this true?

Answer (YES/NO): NO